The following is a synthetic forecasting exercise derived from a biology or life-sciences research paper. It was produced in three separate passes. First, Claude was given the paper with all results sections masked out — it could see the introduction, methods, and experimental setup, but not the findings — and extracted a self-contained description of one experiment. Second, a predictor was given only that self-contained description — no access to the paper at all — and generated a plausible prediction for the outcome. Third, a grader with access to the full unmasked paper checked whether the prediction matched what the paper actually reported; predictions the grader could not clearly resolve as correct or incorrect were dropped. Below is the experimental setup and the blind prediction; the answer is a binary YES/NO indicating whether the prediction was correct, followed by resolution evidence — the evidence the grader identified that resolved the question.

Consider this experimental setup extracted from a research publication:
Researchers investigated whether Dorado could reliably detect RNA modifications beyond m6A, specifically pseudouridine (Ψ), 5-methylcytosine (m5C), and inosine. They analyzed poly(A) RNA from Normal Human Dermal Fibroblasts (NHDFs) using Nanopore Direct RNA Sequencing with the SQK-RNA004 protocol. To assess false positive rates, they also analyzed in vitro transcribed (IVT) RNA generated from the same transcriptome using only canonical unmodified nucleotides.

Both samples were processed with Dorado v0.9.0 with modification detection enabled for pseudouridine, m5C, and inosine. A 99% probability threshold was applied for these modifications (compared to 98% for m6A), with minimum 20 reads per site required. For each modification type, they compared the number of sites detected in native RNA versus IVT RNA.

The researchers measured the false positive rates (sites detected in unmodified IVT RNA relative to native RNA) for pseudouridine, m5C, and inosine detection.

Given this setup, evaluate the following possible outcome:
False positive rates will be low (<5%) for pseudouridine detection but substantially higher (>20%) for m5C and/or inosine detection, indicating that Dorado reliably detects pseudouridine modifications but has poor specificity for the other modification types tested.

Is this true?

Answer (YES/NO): NO